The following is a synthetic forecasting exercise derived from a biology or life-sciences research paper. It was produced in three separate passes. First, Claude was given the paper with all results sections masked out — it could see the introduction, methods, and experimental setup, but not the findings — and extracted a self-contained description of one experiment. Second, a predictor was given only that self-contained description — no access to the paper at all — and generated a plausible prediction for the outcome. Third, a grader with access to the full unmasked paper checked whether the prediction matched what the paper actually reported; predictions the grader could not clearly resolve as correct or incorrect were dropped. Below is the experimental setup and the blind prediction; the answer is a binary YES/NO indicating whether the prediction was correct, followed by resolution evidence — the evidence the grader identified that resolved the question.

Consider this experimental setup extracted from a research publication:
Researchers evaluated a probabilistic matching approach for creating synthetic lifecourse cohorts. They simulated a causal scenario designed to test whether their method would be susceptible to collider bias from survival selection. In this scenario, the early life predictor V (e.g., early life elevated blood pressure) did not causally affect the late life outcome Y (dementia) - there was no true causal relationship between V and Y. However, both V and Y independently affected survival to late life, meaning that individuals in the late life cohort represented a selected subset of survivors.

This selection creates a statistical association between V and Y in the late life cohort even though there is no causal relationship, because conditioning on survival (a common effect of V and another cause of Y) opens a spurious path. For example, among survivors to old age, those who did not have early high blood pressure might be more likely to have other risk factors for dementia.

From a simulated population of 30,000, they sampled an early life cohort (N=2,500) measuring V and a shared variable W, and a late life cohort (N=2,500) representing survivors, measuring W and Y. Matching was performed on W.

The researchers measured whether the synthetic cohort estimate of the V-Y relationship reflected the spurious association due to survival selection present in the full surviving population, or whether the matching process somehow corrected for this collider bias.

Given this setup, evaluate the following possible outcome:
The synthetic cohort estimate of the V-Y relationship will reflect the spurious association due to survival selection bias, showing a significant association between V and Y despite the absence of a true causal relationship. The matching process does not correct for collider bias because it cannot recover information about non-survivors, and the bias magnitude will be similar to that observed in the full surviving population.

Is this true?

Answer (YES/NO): YES